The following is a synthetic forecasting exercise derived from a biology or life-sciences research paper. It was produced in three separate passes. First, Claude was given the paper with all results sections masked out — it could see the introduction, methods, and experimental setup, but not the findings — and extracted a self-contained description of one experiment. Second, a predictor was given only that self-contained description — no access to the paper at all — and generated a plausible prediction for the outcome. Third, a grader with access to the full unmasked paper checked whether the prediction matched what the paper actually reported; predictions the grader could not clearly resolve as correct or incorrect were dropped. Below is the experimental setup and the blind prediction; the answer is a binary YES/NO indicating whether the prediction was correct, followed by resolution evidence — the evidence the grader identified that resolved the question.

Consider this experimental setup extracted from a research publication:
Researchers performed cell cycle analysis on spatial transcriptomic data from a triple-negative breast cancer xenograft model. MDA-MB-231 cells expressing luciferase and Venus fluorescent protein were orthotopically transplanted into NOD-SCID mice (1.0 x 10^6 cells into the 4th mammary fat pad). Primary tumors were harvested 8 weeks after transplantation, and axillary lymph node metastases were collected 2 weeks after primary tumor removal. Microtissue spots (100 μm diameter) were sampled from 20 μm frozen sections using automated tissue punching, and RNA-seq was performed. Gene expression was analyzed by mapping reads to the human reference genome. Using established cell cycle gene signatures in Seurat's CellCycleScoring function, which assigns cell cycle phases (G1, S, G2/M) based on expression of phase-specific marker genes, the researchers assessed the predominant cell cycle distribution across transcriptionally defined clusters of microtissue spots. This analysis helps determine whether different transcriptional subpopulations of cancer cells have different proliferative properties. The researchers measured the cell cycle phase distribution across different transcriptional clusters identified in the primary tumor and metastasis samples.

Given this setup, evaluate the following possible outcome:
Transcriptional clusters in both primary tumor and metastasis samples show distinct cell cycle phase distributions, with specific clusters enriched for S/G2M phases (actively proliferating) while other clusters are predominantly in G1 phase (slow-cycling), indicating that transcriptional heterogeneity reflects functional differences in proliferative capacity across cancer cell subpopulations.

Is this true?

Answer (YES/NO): YES